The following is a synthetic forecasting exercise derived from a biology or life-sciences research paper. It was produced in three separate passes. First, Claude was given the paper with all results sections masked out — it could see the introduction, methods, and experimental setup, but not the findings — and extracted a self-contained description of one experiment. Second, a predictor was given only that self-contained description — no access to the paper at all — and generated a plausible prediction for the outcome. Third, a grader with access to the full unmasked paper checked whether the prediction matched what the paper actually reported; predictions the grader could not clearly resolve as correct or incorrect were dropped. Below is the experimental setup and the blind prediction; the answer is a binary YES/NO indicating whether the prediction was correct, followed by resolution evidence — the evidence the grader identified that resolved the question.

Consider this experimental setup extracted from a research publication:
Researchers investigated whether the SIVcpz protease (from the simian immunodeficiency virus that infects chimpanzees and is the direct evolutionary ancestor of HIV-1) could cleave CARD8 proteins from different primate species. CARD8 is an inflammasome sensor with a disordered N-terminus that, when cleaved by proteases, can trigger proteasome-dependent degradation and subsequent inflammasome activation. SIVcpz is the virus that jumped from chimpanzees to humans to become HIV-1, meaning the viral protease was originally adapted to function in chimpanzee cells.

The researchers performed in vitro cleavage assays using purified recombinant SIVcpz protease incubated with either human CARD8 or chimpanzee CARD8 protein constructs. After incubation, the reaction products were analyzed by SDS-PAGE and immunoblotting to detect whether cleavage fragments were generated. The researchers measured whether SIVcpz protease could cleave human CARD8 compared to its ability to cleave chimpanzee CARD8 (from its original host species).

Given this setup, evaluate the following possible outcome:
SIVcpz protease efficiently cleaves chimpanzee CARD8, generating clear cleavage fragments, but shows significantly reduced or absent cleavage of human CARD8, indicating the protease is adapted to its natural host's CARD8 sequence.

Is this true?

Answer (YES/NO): NO